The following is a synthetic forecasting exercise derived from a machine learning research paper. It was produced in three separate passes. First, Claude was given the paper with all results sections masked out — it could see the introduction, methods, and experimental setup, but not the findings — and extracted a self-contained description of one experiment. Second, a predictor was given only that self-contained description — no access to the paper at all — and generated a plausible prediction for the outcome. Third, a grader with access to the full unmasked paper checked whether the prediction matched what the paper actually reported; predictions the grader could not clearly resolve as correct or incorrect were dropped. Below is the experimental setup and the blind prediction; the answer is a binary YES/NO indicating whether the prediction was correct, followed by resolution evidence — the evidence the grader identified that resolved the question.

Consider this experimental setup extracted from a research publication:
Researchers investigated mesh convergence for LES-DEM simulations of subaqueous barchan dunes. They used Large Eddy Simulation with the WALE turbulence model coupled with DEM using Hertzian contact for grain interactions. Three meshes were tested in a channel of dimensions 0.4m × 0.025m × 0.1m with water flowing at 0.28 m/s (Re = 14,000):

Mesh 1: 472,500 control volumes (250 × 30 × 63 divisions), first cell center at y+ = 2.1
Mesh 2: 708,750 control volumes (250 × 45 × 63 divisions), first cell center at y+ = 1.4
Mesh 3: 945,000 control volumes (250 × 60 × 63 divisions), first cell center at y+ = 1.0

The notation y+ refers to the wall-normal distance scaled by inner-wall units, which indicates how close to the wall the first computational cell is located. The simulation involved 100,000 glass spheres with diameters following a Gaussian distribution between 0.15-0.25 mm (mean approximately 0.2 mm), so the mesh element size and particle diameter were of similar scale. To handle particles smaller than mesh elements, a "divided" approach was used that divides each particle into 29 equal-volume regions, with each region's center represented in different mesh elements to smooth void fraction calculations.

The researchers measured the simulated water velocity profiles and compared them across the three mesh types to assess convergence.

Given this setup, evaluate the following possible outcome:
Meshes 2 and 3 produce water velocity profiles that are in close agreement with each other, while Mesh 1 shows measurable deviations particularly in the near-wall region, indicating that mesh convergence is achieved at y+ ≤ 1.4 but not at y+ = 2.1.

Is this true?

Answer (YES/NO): NO